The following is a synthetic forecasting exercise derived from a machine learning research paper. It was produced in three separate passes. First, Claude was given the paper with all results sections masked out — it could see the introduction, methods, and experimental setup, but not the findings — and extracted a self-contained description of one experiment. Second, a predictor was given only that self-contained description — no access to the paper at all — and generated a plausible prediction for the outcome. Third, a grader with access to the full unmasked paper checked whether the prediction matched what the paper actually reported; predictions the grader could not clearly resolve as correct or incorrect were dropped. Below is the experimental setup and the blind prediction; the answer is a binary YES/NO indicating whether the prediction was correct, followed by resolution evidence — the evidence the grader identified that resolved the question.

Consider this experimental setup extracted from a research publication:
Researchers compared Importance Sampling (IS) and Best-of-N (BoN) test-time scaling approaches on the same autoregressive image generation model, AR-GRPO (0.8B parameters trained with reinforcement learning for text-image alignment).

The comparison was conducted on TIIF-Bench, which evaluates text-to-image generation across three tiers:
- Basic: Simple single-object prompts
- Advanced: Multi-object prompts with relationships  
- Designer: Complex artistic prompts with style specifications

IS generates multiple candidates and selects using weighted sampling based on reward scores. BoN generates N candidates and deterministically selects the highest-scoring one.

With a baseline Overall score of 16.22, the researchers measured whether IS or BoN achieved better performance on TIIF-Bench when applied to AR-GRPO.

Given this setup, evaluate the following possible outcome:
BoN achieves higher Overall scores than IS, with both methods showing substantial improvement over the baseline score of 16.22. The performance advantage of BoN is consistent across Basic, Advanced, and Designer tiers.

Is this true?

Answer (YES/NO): NO